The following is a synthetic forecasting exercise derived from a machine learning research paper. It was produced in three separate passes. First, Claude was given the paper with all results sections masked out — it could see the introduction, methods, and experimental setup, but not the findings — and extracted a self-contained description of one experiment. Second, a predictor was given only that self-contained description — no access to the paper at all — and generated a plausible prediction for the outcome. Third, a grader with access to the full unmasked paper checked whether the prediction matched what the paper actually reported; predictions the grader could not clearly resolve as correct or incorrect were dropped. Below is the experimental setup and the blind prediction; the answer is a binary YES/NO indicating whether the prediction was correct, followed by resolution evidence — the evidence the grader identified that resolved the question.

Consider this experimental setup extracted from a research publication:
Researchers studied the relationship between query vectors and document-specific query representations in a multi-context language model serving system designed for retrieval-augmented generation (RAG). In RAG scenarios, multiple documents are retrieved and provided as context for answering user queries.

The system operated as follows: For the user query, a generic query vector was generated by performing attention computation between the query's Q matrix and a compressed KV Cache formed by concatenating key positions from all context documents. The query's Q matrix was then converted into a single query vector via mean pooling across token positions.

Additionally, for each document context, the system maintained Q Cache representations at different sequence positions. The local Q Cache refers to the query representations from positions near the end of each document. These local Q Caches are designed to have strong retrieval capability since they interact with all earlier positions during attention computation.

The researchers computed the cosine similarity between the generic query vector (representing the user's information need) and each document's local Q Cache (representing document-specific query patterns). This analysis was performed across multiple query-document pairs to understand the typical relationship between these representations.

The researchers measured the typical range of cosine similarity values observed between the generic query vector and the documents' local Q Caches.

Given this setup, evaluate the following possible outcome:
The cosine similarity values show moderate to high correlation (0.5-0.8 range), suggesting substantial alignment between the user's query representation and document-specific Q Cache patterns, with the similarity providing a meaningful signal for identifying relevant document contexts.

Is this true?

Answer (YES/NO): NO